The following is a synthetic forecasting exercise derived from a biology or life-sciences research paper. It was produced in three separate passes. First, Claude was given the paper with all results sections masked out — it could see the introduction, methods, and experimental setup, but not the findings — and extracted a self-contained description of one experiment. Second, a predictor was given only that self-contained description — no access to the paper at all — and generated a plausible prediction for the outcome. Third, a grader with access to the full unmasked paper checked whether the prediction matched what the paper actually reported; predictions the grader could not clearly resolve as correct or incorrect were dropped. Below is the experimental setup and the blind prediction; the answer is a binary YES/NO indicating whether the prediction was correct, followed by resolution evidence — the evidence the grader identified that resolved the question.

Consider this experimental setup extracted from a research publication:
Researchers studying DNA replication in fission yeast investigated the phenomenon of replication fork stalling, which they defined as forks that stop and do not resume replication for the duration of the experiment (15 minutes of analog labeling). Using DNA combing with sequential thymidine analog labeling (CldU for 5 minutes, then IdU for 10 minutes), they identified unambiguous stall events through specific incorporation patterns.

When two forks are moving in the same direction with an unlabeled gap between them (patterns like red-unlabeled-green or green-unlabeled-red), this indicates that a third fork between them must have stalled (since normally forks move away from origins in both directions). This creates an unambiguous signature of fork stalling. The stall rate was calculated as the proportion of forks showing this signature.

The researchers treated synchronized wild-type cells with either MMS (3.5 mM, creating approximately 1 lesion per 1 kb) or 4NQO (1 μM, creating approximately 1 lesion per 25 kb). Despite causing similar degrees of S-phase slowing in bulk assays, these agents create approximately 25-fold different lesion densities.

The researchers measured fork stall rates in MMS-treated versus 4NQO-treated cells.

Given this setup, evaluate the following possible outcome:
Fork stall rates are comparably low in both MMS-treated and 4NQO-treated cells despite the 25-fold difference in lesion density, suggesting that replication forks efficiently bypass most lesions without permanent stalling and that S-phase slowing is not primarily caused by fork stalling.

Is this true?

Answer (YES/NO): NO